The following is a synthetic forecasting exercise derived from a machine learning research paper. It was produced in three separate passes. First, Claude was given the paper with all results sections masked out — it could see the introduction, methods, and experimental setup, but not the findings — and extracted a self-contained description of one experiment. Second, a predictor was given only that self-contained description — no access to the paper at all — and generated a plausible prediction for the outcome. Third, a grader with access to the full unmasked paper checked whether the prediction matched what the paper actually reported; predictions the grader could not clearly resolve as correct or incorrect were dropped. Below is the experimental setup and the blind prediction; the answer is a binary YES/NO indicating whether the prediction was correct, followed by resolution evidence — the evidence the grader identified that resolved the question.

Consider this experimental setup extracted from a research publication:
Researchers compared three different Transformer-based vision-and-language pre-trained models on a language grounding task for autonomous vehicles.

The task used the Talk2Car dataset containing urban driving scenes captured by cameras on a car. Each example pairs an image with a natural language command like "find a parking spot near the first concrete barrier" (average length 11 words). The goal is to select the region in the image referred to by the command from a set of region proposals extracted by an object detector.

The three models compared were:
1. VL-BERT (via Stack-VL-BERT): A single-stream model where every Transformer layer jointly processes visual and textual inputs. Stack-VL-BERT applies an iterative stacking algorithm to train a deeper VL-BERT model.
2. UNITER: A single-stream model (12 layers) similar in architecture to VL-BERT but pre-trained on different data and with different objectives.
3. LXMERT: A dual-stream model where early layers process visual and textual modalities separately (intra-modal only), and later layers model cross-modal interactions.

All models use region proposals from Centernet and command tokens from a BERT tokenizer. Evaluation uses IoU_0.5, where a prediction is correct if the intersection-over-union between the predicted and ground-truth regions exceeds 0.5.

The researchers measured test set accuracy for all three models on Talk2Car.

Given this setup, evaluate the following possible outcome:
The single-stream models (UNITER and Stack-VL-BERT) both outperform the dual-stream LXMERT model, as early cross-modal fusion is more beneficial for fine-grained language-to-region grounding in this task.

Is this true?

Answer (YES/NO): NO